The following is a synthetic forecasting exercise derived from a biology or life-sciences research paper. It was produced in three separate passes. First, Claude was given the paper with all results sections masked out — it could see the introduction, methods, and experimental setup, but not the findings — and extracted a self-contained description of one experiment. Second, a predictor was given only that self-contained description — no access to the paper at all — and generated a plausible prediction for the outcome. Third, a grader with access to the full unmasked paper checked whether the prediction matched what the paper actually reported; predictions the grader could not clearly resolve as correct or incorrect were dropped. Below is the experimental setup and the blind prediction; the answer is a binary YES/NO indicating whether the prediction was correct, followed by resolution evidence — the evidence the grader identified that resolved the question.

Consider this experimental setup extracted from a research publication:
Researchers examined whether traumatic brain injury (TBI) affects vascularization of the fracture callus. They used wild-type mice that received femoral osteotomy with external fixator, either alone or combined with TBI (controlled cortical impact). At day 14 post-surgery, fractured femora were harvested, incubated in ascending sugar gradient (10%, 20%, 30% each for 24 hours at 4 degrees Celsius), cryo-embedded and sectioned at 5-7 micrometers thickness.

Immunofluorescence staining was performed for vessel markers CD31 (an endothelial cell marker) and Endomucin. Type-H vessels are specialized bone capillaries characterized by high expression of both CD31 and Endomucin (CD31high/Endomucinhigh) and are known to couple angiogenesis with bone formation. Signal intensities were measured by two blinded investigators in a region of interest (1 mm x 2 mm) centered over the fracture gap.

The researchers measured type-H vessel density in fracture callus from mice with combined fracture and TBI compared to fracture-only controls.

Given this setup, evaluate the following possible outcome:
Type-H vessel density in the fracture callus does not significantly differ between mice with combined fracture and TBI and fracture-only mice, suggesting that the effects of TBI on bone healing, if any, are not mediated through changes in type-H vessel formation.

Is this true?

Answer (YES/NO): NO